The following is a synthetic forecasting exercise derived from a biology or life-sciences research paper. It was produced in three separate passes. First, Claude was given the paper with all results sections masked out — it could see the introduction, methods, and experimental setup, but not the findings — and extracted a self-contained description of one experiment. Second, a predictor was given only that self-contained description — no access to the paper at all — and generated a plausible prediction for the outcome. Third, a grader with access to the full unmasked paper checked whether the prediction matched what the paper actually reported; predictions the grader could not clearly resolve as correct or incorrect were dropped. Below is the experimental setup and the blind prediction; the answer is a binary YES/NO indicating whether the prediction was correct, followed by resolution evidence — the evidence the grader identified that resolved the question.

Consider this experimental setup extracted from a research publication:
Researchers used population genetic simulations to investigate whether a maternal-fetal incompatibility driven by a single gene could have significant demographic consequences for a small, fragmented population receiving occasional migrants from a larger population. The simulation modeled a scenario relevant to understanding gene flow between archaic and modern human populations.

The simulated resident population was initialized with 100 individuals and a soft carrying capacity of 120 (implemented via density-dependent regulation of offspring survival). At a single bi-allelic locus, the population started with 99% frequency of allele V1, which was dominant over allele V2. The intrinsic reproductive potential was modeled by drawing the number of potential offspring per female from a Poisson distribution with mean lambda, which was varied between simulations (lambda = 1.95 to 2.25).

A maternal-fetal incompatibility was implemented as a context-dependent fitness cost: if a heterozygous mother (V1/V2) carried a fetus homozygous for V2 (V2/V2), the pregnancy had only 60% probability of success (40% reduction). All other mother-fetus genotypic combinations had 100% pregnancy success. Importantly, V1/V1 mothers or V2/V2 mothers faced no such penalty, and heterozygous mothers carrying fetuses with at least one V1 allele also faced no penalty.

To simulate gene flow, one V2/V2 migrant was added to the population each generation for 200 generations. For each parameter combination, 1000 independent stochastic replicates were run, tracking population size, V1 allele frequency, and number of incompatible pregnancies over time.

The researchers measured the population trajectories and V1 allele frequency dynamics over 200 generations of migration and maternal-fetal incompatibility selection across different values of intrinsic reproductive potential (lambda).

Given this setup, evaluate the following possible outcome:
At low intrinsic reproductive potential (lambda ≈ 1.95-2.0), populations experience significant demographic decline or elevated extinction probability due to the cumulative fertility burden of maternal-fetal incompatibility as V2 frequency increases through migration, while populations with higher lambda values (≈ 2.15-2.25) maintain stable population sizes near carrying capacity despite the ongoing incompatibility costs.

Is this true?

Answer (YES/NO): NO